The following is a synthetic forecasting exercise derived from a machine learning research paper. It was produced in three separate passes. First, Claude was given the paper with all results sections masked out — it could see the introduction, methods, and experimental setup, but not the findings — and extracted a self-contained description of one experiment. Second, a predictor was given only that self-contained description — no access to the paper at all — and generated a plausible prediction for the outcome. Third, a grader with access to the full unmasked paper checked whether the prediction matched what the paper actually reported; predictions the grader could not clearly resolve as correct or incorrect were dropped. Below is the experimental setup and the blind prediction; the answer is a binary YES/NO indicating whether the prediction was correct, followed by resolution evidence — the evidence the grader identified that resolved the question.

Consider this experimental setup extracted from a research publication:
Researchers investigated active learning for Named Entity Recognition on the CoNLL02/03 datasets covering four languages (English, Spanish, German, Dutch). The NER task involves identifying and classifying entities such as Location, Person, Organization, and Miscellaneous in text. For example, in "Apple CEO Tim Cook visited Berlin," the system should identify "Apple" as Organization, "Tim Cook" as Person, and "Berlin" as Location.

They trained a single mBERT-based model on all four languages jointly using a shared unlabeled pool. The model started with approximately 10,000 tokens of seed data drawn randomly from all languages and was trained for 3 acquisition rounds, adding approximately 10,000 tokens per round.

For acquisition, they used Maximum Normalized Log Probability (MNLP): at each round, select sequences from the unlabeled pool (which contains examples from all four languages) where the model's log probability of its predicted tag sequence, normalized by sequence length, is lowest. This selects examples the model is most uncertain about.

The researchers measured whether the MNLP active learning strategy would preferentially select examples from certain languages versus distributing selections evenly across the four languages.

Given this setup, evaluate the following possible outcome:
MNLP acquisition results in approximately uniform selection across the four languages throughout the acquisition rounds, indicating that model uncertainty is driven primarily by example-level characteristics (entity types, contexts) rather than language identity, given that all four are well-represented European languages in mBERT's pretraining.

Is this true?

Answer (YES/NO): NO